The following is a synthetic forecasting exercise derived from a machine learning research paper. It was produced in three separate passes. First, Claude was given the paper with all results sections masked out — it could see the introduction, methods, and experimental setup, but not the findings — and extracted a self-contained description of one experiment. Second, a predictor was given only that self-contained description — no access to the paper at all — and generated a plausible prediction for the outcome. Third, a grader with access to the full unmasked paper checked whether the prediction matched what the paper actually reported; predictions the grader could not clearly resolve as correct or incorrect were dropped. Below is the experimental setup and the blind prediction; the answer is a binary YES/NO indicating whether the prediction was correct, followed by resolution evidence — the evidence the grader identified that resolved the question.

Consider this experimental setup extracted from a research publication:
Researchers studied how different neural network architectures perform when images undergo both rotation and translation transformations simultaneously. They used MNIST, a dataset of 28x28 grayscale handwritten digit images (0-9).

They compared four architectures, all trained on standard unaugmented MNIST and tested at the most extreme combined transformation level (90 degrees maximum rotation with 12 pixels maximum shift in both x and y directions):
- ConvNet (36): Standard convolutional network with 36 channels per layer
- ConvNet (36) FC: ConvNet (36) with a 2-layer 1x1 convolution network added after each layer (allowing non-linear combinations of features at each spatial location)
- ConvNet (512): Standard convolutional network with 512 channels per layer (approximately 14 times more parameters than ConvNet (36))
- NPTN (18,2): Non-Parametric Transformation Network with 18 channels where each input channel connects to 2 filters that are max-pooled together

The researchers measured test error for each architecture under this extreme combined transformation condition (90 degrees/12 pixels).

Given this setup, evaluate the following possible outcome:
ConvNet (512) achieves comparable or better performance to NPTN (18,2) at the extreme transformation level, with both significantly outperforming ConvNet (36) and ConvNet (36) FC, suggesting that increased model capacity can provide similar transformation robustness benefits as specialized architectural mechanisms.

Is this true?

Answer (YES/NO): NO